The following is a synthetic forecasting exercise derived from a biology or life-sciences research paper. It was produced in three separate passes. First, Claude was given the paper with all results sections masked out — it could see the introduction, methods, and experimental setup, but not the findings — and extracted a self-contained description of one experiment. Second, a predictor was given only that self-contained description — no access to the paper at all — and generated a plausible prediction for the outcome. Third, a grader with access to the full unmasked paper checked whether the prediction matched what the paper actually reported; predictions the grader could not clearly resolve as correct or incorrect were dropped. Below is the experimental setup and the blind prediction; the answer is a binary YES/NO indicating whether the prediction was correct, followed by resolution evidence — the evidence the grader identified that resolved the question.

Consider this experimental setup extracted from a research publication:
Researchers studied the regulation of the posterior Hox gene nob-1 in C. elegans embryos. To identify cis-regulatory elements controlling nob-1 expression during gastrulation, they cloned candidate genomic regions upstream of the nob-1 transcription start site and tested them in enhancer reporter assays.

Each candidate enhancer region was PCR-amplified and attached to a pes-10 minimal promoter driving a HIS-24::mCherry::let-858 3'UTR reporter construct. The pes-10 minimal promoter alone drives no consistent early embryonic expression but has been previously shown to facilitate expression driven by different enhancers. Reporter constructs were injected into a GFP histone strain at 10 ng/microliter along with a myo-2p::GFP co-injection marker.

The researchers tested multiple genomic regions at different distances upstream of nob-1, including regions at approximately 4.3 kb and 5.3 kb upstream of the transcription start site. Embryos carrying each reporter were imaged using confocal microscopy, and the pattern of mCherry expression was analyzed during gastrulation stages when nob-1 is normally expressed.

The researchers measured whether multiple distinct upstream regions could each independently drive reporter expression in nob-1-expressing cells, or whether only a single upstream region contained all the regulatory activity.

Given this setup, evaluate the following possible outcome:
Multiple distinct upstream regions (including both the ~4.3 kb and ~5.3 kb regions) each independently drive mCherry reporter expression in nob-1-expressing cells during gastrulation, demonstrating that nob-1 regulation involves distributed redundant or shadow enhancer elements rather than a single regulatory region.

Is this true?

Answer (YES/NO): YES